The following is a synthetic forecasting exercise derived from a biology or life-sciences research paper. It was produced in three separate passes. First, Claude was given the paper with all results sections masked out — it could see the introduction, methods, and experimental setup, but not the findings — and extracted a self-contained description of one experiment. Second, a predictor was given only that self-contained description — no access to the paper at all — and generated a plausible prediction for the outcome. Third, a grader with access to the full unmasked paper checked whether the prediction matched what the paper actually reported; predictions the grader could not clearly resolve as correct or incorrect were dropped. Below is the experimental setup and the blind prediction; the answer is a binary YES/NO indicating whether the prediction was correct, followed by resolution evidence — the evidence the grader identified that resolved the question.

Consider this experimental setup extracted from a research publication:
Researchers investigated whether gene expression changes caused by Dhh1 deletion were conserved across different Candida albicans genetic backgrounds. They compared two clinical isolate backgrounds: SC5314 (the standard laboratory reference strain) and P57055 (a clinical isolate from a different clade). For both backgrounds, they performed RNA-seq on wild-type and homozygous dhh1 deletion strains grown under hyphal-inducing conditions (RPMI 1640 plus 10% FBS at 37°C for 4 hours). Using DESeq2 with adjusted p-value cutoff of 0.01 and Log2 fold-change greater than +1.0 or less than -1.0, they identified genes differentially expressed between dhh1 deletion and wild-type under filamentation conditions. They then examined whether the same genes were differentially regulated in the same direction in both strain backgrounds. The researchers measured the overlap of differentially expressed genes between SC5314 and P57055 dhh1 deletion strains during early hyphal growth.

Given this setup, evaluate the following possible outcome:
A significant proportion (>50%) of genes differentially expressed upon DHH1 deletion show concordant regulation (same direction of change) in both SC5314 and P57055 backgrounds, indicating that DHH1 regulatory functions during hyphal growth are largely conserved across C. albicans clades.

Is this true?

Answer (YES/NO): YES